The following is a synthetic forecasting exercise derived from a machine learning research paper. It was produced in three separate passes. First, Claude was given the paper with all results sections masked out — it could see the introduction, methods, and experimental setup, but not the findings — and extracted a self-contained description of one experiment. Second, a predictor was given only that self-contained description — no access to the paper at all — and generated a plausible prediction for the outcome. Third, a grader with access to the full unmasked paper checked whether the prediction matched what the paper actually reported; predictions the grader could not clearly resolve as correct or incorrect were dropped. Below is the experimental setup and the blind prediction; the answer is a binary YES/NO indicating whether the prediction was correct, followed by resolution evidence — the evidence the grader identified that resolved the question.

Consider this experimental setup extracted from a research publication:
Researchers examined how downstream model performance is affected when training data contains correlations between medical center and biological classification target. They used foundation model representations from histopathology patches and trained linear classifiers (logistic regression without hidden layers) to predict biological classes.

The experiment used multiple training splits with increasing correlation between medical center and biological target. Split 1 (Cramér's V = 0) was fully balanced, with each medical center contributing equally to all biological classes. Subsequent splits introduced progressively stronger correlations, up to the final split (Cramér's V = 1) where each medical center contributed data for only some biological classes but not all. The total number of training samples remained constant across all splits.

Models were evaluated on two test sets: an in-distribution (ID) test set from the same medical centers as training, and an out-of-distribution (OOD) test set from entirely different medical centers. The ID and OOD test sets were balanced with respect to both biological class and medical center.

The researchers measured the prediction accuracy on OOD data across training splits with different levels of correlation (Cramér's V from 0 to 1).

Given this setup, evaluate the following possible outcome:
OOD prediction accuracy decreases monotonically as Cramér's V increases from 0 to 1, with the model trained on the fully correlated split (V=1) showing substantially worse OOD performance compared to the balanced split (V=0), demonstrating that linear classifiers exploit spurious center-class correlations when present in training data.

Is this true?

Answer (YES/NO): YES